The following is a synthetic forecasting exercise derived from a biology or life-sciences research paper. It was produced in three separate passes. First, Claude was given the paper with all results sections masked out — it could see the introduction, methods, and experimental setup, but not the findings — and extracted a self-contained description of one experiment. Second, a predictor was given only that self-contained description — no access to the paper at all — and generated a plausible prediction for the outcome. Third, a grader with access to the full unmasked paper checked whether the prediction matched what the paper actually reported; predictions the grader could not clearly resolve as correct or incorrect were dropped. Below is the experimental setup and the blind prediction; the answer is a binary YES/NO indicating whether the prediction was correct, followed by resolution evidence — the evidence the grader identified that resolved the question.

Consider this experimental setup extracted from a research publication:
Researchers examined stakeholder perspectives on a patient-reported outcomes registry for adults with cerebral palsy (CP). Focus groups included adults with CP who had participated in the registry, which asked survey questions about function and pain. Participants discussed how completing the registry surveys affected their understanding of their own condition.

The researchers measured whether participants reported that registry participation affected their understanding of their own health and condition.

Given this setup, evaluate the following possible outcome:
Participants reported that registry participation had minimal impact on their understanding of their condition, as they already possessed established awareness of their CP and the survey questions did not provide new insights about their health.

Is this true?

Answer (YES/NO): NO